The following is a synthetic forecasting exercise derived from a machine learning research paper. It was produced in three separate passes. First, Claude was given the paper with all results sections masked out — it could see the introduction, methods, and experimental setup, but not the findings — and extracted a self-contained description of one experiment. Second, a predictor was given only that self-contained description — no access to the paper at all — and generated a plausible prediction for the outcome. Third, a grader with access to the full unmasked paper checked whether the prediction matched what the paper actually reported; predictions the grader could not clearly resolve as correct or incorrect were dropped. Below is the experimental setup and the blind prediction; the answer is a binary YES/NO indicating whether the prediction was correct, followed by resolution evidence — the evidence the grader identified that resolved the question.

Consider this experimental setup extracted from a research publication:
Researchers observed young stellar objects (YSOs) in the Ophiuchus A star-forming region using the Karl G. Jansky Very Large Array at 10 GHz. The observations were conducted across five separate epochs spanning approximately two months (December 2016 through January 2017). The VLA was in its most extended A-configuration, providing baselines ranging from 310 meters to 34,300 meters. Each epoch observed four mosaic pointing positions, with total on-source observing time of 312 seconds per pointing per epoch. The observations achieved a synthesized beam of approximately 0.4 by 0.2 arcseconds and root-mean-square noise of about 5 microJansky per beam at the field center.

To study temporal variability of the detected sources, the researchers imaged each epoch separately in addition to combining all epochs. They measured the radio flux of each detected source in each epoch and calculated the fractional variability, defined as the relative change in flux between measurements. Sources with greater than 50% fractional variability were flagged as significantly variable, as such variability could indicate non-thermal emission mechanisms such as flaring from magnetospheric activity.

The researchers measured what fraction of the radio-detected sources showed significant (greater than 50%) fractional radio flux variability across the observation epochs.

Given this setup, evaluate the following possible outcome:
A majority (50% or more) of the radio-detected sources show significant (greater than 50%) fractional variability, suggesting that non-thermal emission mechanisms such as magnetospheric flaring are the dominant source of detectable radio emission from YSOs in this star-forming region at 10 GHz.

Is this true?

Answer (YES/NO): NO